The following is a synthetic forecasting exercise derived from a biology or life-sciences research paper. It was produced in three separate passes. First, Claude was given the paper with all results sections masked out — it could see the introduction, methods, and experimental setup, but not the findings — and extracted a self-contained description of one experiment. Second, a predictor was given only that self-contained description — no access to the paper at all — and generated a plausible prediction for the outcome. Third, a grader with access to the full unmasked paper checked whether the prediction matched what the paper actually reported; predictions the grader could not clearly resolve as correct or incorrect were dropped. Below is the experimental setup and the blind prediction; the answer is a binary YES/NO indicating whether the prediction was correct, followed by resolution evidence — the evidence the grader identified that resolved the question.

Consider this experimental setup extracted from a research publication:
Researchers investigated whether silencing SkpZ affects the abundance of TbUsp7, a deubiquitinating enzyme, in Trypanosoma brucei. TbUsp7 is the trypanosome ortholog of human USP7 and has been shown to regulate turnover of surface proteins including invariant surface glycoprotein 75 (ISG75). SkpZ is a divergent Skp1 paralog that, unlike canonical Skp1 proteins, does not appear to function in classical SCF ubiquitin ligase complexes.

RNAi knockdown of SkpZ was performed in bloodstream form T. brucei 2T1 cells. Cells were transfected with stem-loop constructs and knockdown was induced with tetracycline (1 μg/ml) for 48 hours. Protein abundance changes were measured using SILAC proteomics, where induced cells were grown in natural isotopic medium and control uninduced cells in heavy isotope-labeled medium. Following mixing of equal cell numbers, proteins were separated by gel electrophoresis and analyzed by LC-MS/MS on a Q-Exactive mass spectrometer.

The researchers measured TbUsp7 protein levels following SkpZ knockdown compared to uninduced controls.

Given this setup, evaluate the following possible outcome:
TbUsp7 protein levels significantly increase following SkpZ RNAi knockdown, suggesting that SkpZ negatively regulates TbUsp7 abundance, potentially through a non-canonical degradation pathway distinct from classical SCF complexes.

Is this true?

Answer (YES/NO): NO